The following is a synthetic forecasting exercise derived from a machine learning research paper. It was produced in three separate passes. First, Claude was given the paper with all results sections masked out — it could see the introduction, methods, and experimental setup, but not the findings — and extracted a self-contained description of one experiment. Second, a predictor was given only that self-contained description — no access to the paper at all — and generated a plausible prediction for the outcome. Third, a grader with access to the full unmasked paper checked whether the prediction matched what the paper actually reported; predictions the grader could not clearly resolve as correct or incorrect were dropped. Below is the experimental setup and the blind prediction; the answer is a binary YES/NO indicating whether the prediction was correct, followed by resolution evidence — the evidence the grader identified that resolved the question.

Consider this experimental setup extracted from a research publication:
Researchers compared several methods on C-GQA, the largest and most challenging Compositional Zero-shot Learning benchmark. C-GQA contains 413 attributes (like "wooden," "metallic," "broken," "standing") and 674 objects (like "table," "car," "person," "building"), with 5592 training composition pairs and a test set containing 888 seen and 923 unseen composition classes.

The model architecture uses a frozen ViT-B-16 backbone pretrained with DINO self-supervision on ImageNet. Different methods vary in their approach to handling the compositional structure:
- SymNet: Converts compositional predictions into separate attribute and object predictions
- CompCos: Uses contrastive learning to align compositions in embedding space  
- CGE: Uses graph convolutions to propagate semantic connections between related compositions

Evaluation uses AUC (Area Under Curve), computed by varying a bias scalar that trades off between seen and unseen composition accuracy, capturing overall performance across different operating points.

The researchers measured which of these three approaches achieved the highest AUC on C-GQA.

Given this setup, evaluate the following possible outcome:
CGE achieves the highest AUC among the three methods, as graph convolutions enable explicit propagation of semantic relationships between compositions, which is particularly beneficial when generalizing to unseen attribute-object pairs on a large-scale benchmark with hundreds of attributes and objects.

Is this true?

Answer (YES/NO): YES